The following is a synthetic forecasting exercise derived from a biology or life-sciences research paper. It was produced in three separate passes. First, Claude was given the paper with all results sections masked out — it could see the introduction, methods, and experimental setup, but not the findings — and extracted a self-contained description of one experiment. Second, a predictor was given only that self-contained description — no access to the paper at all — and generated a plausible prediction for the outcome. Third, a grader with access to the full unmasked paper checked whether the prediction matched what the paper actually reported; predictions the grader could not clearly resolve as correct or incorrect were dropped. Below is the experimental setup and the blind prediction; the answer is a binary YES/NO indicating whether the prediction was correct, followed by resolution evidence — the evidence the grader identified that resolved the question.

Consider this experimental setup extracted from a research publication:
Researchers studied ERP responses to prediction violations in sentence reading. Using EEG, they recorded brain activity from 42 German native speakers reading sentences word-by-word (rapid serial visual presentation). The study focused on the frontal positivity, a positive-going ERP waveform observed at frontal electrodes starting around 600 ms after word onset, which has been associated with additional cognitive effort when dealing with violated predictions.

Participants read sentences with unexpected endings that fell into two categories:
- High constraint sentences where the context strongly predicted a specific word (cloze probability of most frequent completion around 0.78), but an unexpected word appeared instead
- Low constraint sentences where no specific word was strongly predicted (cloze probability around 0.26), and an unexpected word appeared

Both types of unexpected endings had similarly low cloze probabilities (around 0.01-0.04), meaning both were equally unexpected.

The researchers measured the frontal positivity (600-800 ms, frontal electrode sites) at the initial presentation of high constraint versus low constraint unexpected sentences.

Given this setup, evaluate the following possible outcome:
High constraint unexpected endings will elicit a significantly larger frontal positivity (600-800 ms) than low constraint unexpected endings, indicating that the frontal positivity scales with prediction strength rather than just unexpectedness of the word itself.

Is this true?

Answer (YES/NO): YES